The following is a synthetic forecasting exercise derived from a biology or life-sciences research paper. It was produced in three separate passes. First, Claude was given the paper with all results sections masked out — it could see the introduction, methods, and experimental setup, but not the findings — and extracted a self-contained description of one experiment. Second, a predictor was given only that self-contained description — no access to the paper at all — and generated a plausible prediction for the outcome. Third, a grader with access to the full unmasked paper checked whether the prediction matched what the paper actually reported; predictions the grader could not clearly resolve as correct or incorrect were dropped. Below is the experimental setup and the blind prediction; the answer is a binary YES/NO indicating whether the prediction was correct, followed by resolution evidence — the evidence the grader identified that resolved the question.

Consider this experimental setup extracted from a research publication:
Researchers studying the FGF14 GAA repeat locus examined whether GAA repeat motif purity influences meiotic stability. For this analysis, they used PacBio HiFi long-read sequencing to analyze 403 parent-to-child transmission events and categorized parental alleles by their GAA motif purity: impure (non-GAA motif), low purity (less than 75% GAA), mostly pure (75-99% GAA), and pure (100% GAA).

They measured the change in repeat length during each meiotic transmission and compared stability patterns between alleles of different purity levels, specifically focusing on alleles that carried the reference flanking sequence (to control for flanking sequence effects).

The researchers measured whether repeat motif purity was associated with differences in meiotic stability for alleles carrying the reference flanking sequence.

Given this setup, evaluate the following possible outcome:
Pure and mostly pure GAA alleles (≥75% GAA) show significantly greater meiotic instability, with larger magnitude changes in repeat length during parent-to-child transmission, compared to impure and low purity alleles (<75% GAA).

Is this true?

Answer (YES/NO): NO